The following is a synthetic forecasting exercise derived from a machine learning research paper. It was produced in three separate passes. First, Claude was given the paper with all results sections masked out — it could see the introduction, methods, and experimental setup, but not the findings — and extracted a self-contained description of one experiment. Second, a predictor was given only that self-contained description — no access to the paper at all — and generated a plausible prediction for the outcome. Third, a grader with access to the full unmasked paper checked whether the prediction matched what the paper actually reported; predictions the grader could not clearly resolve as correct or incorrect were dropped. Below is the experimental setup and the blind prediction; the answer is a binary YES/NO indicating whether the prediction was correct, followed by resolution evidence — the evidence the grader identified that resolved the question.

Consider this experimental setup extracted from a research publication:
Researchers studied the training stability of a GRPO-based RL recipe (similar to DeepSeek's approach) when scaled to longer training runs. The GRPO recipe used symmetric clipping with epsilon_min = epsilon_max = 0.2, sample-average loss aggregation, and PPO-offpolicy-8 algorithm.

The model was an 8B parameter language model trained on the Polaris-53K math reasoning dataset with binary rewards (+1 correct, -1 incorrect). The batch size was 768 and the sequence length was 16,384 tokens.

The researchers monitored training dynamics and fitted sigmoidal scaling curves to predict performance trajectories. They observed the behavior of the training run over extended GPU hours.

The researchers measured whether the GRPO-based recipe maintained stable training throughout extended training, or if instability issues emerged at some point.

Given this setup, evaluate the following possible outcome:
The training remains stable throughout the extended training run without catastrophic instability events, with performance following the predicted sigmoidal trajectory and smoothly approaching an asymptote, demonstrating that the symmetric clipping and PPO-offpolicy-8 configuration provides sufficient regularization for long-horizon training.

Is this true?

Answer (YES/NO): NO